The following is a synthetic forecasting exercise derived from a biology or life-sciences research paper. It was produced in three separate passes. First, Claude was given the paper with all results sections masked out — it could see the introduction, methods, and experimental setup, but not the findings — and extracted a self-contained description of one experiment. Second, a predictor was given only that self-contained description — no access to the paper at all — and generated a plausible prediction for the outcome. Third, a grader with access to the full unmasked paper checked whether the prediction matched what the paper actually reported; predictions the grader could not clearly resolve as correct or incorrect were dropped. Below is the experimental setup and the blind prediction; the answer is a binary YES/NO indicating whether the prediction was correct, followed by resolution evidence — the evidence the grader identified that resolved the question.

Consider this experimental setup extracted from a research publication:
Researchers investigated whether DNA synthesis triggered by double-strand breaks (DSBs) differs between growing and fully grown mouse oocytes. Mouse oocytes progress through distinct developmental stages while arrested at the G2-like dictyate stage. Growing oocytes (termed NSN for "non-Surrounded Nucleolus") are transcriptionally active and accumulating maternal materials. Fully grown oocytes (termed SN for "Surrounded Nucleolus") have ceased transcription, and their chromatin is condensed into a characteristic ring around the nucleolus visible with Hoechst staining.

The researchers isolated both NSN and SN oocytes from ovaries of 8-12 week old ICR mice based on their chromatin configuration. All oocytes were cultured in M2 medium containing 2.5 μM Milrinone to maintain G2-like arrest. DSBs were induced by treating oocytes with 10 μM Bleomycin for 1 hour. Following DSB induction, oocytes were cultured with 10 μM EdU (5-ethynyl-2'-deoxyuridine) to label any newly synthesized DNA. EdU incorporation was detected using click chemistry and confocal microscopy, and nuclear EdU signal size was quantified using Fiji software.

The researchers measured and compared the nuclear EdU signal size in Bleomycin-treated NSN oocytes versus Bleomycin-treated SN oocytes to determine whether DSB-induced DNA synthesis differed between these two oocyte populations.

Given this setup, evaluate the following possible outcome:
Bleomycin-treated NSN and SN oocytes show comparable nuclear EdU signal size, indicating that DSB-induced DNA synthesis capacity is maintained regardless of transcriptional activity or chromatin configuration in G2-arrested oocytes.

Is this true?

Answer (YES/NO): NO